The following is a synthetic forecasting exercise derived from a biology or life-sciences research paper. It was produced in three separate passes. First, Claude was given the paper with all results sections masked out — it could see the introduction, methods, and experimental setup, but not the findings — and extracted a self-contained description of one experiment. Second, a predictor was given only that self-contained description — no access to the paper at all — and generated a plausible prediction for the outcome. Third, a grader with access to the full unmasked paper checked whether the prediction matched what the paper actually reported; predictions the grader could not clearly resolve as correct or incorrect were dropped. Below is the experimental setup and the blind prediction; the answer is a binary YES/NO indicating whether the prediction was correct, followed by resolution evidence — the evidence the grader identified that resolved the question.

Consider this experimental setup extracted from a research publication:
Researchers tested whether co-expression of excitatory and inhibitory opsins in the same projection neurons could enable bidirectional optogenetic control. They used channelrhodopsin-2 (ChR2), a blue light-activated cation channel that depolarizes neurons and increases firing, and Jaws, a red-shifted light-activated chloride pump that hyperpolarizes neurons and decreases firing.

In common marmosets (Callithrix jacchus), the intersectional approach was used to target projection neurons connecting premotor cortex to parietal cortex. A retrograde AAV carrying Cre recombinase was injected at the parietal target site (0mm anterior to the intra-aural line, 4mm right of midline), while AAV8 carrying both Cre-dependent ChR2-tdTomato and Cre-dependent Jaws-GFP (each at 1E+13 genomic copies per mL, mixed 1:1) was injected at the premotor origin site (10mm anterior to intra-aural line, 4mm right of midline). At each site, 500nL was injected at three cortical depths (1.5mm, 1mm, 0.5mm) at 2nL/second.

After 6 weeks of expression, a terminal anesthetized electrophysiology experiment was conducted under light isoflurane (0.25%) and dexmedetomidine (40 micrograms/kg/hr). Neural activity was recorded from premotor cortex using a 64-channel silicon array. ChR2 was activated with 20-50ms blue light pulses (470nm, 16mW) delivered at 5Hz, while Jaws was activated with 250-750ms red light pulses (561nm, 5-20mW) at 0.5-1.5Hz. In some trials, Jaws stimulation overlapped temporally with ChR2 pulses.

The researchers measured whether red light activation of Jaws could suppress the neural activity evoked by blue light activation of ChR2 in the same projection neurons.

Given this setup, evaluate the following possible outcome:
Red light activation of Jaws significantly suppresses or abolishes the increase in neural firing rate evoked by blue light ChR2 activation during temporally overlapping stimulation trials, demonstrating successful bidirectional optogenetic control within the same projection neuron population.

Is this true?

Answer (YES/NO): YES